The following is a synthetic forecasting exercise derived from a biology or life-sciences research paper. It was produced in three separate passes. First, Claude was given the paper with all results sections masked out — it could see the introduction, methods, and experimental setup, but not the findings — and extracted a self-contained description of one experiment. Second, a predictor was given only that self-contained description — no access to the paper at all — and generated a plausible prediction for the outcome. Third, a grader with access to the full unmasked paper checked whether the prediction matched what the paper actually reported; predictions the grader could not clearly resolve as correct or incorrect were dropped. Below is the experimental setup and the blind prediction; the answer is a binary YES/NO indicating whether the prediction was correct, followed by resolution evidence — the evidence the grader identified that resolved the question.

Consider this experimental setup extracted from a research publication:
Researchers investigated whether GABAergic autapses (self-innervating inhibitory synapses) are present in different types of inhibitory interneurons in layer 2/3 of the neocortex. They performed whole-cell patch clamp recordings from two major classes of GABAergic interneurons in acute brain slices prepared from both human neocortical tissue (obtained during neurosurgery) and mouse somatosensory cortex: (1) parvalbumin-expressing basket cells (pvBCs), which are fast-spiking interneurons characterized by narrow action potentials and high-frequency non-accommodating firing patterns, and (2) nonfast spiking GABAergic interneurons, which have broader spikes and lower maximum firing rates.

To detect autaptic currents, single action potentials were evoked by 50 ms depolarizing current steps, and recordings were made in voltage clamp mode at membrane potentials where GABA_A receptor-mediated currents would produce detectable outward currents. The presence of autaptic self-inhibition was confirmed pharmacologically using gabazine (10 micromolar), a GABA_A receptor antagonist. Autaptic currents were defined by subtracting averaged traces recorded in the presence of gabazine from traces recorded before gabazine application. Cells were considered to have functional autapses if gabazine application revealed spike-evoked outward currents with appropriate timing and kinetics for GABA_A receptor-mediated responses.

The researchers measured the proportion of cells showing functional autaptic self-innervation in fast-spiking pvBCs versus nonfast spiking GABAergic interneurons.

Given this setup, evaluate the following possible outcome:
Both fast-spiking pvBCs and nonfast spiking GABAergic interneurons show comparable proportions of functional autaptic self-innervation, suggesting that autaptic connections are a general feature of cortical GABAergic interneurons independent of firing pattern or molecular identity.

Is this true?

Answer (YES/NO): NO